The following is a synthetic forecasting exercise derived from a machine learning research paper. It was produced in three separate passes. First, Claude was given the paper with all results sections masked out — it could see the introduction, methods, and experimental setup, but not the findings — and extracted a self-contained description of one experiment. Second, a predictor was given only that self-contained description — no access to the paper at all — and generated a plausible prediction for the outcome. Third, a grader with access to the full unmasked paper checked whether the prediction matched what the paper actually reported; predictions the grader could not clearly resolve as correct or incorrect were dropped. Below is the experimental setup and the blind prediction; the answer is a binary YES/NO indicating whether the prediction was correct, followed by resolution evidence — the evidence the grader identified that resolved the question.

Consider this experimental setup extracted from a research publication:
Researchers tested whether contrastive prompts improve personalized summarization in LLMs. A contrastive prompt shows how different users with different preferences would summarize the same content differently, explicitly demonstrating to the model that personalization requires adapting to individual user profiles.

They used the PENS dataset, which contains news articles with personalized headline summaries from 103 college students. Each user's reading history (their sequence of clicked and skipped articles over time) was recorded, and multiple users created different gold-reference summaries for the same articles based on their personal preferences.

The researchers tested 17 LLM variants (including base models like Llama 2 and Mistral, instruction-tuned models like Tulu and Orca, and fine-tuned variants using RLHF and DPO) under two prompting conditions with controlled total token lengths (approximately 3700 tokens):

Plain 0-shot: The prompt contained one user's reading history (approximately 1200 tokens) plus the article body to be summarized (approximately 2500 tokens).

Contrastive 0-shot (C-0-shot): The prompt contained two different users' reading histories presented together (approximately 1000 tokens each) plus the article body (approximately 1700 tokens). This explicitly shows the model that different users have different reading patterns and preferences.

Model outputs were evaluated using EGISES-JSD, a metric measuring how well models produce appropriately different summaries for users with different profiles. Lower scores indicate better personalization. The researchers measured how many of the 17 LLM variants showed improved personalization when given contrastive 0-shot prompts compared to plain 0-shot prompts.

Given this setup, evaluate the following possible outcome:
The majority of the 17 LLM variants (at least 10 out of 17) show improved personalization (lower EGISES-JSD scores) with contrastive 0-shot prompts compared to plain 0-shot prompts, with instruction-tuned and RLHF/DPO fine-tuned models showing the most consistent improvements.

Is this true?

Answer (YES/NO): NO